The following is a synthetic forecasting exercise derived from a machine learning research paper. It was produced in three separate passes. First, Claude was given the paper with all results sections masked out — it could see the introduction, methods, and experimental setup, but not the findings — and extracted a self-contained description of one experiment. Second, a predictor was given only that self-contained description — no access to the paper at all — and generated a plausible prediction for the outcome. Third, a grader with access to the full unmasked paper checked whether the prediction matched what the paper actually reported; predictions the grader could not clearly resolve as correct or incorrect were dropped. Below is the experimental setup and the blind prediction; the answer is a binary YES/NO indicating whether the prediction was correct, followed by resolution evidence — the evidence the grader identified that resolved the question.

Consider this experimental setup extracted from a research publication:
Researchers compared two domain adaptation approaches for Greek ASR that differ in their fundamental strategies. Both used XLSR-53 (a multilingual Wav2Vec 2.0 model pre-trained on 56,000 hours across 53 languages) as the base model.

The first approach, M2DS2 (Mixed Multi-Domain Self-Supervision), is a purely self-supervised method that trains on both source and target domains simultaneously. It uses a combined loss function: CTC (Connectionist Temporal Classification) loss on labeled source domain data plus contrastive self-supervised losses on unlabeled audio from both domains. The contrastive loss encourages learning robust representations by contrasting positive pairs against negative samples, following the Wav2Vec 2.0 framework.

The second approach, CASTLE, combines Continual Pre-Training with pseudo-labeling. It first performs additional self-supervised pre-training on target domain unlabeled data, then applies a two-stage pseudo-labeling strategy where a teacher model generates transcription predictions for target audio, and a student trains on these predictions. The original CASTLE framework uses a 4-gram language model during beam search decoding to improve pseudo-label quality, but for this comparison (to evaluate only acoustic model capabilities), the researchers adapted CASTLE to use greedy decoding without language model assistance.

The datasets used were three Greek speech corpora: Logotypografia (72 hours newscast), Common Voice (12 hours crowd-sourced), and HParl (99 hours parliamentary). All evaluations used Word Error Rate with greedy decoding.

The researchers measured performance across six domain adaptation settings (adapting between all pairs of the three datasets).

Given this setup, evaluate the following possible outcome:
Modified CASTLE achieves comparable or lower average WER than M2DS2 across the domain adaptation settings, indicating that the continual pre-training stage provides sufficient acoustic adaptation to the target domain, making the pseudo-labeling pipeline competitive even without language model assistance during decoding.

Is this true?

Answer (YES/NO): YES